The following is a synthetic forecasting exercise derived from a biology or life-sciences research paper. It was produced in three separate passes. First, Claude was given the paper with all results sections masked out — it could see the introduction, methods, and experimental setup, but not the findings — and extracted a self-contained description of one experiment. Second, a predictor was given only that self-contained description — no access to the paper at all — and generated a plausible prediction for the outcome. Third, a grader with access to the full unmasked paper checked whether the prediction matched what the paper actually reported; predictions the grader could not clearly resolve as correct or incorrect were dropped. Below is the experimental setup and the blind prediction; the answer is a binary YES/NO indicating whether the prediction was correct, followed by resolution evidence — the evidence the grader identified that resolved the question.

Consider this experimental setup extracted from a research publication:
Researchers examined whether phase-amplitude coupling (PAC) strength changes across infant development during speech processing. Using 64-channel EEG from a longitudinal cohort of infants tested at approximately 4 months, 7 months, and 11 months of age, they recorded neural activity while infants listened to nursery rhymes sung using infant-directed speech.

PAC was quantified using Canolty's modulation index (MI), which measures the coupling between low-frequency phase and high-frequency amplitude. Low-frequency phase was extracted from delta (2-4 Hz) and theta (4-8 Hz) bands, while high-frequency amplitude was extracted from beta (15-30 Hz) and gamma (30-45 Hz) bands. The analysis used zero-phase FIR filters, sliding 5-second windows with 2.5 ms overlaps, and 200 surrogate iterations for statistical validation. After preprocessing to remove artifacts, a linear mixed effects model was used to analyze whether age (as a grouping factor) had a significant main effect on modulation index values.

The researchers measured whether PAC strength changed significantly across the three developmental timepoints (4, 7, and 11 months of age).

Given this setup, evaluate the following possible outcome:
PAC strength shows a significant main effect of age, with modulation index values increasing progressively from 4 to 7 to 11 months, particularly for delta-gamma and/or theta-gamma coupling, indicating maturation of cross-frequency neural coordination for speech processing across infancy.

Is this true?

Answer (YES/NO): NO